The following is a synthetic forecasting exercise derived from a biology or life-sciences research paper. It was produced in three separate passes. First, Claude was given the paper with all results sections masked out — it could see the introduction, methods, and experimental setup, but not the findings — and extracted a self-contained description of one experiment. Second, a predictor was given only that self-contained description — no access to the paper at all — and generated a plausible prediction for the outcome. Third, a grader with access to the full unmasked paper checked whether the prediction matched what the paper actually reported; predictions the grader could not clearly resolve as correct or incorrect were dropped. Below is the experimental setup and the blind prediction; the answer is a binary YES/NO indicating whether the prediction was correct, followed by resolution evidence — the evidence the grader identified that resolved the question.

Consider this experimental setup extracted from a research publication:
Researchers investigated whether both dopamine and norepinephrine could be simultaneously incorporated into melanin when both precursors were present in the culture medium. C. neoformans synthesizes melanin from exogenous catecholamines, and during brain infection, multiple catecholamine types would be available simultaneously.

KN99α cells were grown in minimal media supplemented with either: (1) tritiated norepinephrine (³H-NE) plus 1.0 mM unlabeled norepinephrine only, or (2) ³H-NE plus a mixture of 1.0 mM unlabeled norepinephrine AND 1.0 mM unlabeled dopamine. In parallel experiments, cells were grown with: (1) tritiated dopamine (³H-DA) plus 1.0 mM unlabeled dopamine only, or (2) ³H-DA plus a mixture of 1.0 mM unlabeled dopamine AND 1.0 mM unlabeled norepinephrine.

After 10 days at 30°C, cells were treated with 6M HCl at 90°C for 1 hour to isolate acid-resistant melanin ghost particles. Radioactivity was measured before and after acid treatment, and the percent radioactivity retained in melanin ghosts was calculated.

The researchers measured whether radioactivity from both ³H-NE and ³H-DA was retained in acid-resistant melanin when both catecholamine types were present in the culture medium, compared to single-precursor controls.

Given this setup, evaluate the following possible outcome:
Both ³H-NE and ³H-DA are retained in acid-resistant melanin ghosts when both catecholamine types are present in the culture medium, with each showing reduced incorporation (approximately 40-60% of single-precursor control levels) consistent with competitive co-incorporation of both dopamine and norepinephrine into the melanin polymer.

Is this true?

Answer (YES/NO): NO